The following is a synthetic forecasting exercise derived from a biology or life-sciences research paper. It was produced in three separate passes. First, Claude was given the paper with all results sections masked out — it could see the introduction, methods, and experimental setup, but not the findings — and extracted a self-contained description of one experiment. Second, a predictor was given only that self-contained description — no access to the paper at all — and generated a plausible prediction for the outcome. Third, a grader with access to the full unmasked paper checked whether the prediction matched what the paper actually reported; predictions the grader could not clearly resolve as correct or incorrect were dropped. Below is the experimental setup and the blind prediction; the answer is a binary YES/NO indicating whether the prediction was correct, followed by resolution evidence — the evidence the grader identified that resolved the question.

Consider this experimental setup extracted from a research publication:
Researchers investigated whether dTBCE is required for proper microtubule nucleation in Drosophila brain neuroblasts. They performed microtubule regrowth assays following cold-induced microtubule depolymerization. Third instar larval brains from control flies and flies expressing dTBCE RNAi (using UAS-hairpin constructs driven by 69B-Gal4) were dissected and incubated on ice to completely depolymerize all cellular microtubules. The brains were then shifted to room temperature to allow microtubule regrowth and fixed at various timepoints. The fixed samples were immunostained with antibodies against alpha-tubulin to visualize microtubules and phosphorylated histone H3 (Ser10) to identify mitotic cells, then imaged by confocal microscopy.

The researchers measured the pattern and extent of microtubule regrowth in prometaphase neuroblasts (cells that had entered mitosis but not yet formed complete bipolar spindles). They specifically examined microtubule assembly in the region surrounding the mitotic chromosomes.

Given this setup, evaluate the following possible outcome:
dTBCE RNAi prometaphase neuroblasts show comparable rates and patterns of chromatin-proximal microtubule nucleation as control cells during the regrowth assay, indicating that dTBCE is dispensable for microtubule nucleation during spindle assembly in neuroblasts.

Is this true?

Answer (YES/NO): NO